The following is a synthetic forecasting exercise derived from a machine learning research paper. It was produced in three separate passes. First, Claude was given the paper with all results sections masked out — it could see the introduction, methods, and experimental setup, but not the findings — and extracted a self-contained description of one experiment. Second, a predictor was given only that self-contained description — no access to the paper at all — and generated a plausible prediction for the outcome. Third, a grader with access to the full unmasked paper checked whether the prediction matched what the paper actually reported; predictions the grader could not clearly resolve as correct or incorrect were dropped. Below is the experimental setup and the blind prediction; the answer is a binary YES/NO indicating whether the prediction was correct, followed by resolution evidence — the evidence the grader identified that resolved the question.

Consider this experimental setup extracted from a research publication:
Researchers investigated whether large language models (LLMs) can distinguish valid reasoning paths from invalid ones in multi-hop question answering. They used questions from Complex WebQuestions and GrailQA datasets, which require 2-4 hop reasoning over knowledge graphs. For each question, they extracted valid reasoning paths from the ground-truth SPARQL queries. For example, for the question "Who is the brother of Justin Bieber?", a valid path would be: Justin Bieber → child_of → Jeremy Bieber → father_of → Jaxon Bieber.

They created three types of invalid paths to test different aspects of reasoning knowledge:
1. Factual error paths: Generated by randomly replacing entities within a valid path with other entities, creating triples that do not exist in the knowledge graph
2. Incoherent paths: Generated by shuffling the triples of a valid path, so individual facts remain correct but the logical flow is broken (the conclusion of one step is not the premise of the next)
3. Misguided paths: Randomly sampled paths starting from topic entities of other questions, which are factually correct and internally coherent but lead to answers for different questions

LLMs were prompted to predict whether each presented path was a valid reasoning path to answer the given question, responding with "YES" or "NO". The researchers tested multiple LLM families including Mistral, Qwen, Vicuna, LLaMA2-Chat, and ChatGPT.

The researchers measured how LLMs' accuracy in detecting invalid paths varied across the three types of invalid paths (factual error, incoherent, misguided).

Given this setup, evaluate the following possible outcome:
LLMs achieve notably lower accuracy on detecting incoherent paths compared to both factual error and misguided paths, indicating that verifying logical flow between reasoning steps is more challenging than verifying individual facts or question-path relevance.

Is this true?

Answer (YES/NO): YES